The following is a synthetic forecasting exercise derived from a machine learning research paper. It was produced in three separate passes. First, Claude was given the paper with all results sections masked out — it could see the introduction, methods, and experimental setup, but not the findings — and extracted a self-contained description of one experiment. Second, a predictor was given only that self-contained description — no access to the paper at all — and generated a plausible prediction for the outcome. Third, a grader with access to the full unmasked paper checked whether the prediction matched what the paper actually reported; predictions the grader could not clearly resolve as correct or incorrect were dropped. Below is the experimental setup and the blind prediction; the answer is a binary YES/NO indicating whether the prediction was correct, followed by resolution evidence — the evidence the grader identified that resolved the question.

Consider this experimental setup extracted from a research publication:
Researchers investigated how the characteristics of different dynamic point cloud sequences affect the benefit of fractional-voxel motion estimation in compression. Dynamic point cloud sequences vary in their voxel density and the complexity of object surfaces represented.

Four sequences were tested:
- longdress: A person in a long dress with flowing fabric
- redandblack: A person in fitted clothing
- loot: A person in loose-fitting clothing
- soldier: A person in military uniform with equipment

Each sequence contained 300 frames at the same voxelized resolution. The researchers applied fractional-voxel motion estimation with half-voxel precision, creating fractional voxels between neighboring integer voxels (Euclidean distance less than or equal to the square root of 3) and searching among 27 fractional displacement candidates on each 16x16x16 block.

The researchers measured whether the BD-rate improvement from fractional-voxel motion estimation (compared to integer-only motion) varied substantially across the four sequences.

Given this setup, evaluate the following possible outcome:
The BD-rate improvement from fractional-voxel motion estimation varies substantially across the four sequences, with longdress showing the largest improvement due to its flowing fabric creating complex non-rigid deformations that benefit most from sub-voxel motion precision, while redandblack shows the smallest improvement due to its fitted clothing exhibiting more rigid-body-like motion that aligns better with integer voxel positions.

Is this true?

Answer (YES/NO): NO